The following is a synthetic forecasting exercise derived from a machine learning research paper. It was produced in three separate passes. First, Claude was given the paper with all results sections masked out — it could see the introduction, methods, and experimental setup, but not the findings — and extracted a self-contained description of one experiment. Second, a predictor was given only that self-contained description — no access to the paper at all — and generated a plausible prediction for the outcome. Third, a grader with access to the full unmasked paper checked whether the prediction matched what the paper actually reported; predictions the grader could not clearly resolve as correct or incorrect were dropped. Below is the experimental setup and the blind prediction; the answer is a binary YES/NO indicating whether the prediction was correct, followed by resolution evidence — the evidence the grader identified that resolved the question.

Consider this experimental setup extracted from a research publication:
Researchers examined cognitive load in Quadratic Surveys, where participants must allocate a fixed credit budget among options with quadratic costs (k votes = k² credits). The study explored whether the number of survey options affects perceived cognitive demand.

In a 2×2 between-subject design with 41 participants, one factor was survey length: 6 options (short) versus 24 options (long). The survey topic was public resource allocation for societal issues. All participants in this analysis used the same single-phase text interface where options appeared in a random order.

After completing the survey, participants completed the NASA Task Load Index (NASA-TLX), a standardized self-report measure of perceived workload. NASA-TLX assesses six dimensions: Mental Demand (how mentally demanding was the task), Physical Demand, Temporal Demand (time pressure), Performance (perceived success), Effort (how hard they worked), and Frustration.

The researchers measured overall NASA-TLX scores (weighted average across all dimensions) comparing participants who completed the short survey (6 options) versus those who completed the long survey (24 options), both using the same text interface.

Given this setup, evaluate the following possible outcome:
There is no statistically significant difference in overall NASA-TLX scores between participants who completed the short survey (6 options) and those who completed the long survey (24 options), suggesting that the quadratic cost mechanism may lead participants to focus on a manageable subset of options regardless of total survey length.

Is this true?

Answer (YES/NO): YES